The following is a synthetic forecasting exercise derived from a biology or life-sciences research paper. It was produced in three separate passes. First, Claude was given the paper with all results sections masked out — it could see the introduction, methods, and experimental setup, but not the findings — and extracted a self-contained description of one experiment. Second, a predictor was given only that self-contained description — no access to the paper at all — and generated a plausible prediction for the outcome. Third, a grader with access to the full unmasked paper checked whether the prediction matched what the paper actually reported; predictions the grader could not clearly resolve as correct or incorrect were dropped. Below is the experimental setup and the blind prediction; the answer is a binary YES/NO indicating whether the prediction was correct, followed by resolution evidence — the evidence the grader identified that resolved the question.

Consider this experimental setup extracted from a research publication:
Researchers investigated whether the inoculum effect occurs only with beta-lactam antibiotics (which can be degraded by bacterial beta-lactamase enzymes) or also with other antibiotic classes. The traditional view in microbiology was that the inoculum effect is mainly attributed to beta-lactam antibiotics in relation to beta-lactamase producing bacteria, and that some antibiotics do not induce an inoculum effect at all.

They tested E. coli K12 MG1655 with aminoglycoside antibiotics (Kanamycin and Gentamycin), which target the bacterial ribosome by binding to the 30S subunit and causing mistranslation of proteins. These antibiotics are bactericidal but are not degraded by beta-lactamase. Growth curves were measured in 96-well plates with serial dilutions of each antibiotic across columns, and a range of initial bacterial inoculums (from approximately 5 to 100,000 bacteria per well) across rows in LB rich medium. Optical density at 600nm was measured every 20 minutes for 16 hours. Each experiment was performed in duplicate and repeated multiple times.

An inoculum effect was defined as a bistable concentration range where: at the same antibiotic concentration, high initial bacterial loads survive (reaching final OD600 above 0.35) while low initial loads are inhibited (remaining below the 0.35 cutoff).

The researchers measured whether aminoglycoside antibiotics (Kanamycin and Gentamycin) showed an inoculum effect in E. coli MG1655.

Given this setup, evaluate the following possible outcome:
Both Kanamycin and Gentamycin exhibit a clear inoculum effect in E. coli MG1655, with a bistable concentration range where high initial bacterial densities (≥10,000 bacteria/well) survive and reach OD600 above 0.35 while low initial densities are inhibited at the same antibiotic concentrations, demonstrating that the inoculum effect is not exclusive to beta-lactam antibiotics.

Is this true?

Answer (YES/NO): YES